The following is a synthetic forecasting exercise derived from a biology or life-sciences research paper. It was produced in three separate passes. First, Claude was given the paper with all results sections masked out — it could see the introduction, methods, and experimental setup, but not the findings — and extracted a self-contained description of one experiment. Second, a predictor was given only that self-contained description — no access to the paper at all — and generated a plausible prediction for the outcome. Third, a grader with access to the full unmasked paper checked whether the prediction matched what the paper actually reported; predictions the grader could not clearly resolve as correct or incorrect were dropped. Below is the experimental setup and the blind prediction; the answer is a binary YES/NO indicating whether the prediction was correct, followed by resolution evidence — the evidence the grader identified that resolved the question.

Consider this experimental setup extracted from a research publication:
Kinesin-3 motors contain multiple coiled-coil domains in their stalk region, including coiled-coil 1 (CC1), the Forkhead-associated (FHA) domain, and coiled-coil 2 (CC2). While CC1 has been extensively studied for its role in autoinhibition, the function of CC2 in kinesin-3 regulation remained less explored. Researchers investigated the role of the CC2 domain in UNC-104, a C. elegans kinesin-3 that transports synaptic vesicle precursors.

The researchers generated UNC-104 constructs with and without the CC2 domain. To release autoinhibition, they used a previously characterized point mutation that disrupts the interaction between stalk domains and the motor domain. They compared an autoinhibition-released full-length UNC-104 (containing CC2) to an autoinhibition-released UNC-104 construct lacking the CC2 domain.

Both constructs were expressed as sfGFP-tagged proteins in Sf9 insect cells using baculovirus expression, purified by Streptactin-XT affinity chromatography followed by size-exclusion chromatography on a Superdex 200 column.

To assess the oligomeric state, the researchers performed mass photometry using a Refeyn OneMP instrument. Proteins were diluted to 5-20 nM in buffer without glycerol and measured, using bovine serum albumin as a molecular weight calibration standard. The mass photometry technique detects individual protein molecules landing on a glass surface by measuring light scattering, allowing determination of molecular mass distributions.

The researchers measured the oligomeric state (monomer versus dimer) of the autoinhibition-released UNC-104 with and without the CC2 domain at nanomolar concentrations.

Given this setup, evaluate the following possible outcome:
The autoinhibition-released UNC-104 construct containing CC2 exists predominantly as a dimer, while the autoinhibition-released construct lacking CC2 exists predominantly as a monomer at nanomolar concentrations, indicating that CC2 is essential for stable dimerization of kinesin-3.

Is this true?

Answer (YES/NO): NO